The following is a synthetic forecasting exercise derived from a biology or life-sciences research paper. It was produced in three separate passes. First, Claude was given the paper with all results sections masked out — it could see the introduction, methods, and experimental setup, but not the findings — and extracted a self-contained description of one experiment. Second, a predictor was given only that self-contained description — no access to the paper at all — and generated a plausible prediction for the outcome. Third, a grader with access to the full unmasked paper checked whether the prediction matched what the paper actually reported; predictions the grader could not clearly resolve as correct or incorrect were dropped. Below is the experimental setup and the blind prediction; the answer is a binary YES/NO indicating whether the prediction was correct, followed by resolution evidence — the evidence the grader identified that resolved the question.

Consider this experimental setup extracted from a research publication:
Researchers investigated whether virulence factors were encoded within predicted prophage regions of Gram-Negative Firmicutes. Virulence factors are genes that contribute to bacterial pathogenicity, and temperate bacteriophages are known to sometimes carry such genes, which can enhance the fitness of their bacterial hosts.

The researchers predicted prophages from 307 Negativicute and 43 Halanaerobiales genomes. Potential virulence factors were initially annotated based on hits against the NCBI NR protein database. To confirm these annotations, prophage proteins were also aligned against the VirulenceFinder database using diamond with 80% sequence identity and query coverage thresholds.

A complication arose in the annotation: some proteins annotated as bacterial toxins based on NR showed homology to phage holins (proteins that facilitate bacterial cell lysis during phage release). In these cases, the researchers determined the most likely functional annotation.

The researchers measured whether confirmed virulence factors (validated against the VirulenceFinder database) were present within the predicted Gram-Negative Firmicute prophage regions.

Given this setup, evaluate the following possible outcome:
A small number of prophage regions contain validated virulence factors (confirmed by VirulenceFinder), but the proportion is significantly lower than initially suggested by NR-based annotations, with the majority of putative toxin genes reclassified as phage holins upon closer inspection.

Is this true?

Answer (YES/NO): NO